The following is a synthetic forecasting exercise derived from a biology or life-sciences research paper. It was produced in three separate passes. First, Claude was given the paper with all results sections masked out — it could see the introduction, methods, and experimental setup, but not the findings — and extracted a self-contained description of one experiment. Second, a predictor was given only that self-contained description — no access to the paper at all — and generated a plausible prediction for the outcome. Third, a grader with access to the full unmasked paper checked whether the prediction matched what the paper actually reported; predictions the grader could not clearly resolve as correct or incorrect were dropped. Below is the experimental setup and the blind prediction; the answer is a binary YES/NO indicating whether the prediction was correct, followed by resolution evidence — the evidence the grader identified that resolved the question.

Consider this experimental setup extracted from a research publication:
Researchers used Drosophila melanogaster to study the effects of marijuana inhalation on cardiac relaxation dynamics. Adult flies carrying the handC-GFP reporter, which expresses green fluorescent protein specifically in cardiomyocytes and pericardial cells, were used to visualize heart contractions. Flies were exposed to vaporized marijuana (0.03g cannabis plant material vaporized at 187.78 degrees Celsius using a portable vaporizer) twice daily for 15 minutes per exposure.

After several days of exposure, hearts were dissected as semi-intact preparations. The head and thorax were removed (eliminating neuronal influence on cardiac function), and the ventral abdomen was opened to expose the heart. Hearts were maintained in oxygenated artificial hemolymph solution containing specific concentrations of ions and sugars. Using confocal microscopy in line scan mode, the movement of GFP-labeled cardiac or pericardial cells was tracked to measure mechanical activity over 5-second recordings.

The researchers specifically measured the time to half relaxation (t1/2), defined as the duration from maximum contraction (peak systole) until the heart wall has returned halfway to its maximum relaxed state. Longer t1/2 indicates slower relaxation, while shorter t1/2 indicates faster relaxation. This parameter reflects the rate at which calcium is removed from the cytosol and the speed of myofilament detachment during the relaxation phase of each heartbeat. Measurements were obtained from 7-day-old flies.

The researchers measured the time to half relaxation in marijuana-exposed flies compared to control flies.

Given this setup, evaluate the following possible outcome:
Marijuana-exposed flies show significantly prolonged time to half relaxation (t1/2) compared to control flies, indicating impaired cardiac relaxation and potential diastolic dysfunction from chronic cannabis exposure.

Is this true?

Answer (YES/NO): NO